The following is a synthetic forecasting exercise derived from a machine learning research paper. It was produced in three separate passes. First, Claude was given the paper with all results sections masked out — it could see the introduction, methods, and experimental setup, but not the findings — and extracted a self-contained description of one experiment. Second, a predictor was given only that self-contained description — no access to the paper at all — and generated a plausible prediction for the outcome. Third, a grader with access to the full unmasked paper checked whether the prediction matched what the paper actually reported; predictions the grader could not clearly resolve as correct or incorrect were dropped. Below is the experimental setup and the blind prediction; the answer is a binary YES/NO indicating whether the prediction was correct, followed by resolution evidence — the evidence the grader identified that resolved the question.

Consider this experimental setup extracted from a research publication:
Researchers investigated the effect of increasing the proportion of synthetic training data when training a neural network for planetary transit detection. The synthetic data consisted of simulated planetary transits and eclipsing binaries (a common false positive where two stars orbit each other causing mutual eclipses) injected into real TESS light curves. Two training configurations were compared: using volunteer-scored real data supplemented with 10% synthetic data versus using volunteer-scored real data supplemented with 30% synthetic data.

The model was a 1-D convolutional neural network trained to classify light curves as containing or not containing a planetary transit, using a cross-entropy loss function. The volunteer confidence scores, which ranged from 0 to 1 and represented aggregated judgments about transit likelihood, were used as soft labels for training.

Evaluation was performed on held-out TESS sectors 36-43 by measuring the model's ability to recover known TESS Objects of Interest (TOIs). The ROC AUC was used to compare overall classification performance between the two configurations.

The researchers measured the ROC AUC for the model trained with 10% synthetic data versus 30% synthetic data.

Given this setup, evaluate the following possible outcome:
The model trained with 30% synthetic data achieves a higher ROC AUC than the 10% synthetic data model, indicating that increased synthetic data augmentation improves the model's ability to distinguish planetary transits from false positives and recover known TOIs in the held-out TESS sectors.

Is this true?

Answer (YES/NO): NO